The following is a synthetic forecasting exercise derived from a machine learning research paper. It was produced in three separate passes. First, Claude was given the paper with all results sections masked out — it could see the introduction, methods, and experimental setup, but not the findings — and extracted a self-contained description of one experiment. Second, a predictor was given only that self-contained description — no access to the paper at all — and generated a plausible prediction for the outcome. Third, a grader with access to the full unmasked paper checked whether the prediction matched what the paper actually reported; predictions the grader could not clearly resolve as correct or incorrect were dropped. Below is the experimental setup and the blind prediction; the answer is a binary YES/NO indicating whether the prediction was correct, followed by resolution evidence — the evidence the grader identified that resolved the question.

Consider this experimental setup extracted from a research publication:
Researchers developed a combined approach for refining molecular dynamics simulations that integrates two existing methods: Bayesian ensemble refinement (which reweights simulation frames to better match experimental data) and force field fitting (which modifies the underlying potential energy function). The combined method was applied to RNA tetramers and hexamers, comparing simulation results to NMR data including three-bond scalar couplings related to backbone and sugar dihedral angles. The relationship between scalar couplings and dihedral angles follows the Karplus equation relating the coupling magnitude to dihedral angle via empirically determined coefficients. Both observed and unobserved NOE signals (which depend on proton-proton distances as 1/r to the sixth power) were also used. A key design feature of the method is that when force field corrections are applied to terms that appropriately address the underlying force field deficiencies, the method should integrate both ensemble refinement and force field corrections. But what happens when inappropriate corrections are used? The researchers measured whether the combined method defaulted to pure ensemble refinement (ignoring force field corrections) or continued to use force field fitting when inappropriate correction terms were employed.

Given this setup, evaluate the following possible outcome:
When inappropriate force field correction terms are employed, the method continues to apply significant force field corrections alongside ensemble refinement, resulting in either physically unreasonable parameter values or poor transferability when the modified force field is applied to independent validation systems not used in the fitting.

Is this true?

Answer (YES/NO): NO